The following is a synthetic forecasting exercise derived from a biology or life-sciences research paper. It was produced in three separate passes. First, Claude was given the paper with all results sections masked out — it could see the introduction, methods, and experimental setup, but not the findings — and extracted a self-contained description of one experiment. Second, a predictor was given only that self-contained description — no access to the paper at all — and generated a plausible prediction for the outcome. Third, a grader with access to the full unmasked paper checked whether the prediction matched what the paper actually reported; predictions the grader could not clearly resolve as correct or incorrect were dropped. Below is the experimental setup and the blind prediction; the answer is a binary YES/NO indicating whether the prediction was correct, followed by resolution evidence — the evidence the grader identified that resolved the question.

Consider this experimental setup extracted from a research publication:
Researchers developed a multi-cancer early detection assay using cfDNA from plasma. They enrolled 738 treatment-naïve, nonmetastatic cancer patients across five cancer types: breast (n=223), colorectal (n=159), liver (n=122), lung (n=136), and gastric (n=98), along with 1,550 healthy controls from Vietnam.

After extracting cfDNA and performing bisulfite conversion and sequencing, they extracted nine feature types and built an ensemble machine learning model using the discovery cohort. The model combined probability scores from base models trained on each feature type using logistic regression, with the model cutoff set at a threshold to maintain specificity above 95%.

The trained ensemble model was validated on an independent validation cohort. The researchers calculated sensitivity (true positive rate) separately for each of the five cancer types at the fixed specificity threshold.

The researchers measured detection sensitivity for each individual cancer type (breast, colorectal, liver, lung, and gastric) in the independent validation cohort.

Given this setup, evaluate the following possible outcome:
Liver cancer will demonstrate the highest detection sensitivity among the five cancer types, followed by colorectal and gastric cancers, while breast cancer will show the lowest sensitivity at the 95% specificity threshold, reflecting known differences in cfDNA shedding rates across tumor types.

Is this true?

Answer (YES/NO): NO